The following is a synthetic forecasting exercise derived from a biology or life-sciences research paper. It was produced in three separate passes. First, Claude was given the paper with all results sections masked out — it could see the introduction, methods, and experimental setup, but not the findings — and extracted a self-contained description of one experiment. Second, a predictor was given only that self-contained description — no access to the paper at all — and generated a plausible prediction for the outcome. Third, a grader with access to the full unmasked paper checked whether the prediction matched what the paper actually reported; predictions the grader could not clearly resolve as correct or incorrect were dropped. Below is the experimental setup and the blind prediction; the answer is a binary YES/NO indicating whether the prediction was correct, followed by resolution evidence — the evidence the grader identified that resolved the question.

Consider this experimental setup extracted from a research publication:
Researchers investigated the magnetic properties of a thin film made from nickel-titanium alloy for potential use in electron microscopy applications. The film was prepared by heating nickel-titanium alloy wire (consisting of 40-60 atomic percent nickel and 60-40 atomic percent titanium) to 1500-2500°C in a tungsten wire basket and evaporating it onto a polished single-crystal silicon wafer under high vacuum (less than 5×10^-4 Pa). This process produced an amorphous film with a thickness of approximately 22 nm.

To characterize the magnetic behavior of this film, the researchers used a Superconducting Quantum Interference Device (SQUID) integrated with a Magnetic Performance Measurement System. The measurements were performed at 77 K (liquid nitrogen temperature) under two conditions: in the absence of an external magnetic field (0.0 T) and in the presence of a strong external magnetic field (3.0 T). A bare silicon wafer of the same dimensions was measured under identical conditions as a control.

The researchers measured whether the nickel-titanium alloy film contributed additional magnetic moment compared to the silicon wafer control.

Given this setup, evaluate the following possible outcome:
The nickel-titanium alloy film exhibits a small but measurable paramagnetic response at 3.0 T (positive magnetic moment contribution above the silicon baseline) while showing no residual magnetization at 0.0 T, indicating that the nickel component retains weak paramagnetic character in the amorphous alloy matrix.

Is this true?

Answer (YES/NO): NO